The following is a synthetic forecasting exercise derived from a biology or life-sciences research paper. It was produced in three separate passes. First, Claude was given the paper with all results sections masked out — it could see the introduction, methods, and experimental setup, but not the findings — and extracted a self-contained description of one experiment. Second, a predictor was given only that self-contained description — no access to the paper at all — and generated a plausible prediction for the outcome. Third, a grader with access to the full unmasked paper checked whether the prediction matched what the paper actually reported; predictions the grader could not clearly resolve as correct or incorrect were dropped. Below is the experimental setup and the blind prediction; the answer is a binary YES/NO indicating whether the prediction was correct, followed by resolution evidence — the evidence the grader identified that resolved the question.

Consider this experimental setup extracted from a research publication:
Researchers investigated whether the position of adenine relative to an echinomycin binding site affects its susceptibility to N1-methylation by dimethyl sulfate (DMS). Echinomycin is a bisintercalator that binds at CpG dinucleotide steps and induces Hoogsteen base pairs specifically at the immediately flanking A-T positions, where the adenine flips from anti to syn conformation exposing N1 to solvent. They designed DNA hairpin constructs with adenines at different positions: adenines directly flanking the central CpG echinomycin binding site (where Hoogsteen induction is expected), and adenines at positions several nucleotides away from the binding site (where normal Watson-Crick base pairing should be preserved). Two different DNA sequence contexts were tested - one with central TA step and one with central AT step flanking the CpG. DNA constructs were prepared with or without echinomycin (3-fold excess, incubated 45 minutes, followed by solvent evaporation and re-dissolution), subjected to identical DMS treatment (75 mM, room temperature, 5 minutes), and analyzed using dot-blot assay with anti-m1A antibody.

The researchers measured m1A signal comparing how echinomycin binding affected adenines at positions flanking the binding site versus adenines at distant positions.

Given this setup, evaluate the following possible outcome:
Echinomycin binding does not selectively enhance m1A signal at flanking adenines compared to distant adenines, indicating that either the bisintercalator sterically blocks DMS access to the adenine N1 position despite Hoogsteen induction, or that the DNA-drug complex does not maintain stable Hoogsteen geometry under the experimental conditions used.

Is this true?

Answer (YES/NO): NO